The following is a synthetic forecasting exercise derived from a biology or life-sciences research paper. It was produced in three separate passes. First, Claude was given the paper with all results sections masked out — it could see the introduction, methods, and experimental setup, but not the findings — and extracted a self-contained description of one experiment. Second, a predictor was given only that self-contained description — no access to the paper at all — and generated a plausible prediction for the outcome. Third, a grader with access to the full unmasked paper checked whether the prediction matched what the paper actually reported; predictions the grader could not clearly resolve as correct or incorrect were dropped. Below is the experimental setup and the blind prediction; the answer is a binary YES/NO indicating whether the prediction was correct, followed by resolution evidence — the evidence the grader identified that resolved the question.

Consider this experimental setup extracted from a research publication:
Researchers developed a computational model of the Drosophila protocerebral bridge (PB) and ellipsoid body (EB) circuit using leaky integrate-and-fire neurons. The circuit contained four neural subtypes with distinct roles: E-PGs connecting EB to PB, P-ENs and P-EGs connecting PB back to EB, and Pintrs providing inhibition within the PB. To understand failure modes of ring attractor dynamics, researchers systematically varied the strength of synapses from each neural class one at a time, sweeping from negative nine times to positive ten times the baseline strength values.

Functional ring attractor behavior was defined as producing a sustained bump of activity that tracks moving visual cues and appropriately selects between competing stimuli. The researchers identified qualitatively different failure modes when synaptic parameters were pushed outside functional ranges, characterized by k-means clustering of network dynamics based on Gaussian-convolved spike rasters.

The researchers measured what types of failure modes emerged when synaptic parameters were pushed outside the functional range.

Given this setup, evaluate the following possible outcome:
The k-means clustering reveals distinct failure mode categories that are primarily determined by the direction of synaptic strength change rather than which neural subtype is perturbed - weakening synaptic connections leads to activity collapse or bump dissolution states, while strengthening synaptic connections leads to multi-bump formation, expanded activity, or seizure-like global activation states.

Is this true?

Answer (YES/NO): NO